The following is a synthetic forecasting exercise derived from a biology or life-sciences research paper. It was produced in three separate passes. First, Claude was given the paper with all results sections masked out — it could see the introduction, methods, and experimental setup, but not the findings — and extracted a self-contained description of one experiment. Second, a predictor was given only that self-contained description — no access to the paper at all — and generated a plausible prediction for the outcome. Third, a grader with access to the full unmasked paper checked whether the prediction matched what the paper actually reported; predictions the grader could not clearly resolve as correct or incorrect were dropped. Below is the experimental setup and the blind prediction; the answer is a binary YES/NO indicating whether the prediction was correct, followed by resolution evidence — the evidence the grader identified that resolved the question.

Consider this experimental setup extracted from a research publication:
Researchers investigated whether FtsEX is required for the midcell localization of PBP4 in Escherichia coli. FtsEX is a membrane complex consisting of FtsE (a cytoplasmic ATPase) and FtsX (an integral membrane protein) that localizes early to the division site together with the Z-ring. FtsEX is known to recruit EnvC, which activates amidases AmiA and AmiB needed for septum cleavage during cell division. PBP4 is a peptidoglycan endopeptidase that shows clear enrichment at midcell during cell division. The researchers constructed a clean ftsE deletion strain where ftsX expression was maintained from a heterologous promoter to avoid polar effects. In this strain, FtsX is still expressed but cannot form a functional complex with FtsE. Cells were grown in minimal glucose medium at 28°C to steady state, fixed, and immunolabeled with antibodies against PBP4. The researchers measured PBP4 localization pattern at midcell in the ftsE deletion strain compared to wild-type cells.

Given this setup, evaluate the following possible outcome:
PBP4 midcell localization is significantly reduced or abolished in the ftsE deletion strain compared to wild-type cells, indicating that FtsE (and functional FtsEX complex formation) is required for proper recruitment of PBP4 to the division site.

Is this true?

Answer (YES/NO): YES